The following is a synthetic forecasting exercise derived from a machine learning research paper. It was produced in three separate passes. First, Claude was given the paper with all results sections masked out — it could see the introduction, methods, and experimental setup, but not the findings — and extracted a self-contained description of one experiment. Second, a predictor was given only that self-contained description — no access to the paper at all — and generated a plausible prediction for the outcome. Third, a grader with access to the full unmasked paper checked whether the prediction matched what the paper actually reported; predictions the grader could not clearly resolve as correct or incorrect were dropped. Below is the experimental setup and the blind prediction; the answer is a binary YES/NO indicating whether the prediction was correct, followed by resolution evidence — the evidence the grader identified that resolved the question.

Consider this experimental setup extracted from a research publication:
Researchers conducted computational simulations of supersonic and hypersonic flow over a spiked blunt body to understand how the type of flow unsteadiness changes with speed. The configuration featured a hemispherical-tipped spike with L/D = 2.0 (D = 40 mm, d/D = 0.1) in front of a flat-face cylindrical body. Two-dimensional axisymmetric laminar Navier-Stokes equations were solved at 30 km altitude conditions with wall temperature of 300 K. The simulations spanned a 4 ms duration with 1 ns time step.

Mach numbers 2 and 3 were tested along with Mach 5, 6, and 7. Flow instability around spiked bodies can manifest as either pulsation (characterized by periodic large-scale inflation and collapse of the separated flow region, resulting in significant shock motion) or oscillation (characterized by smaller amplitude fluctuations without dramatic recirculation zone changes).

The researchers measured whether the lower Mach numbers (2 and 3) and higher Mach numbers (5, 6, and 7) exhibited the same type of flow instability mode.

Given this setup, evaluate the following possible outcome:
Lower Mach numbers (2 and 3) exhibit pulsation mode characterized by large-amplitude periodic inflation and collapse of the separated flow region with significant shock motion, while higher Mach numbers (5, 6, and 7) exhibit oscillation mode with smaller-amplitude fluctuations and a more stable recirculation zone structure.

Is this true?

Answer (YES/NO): YES